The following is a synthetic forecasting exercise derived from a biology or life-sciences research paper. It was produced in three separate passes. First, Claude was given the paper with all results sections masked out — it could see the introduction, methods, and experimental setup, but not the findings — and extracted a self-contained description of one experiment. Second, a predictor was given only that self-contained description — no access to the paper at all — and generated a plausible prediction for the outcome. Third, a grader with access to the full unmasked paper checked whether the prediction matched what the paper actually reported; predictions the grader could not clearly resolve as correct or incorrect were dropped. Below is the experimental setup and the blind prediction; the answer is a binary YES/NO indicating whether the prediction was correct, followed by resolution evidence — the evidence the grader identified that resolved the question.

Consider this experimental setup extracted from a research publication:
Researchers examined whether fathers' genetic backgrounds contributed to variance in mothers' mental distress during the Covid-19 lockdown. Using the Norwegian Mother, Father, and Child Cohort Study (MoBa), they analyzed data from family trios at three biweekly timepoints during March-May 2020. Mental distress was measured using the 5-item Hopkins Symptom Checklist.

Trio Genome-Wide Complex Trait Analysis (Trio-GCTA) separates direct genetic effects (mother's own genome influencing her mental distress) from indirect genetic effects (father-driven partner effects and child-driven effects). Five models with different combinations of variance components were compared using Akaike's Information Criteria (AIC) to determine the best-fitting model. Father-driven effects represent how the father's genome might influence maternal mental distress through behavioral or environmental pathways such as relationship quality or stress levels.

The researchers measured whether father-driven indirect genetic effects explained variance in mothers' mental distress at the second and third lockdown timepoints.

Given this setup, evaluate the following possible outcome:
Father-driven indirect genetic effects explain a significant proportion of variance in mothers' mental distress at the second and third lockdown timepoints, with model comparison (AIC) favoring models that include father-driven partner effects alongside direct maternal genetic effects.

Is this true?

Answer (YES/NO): YES